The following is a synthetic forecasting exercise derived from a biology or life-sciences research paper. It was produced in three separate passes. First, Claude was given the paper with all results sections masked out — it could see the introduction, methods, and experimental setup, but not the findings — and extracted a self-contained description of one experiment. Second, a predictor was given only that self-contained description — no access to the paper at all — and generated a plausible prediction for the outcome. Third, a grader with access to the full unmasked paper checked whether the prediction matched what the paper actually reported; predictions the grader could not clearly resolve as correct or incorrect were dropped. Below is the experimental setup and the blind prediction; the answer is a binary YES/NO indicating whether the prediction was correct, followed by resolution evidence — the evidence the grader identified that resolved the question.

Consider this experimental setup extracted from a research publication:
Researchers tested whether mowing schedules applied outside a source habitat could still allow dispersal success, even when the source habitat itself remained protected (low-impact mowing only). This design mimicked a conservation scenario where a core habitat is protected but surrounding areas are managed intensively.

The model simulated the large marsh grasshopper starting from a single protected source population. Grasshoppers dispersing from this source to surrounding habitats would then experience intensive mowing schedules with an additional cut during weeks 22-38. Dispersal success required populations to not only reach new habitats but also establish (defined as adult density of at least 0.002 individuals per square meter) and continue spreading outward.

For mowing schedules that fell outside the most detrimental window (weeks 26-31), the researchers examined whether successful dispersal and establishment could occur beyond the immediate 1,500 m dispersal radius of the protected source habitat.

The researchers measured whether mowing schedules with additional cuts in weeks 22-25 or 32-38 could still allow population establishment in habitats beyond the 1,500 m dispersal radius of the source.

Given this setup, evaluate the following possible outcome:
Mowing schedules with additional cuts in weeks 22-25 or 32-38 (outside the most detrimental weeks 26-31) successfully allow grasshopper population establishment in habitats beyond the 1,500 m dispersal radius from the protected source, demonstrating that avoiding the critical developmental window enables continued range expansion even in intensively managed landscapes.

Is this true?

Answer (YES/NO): YES